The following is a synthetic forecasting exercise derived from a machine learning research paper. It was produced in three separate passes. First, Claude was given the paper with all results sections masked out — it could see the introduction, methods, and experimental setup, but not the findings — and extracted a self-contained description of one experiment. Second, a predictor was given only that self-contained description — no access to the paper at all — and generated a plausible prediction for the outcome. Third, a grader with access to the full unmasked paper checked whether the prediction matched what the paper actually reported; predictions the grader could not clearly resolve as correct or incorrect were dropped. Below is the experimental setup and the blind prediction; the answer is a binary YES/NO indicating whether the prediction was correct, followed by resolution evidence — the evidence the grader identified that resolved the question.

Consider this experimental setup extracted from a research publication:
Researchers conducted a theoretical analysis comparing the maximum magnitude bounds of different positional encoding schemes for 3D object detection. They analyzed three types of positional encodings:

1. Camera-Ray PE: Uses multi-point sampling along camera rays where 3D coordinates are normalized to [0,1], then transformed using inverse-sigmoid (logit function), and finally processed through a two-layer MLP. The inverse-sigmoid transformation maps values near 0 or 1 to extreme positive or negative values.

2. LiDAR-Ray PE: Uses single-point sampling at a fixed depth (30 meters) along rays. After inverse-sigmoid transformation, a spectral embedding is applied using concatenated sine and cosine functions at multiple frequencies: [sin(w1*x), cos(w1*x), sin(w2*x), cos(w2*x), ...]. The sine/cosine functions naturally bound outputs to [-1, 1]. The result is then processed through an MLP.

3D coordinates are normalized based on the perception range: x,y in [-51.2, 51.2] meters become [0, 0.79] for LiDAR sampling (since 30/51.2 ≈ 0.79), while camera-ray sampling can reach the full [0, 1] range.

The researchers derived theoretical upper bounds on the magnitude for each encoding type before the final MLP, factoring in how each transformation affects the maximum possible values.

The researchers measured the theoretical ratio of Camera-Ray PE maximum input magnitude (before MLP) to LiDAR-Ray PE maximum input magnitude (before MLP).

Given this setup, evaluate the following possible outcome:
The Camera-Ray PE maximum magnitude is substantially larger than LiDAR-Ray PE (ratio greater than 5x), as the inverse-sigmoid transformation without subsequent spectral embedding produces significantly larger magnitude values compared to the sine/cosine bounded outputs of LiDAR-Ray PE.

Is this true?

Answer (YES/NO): YES